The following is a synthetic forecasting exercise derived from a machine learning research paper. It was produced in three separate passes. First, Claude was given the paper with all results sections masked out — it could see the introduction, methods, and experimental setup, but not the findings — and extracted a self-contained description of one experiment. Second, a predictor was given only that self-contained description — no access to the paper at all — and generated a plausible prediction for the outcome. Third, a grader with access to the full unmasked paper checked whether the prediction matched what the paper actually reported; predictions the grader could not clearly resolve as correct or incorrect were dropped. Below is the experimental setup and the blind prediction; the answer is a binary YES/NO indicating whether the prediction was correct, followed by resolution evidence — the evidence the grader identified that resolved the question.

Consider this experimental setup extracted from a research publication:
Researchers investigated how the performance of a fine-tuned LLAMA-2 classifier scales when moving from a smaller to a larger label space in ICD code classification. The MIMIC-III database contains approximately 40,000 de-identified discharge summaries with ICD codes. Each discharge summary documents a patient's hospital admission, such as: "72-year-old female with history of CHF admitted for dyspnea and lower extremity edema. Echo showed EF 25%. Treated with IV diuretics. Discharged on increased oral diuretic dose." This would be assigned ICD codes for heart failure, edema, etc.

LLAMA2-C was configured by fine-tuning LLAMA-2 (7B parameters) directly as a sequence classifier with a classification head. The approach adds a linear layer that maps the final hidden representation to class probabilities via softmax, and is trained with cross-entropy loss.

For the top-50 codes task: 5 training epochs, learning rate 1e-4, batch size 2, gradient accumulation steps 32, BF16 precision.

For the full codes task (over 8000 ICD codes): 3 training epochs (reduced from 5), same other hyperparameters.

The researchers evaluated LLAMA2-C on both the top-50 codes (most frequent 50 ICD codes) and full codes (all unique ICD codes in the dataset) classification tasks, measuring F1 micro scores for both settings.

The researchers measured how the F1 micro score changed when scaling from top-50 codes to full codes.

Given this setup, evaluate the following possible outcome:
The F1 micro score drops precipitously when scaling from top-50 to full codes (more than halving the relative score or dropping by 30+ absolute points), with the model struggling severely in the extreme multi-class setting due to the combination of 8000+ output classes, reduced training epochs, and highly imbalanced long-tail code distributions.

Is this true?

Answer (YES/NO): NO